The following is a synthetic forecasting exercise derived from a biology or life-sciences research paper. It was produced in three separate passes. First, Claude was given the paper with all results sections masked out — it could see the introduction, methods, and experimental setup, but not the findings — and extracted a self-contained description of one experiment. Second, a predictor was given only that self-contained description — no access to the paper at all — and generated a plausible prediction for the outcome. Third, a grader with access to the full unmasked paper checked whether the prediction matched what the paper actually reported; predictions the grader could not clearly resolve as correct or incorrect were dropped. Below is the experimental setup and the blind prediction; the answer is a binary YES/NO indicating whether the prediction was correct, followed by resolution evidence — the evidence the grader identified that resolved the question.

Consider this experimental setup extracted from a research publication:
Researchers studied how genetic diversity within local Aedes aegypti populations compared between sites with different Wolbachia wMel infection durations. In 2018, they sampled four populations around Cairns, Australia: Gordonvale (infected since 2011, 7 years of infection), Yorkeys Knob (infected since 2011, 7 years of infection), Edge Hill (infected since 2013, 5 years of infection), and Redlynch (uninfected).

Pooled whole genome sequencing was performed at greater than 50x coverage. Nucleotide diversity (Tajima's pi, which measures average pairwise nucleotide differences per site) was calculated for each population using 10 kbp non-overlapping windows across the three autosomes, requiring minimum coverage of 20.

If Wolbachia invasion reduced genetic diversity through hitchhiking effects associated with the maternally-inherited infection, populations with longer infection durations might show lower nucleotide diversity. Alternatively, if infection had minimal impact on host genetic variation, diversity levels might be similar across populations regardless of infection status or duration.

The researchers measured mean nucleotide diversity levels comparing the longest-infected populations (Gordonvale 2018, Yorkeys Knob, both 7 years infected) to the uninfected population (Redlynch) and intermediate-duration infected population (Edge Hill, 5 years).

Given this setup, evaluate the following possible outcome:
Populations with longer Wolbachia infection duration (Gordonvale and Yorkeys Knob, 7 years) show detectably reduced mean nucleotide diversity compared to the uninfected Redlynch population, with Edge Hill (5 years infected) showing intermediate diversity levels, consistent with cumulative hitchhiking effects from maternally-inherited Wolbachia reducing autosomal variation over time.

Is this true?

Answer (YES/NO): NO